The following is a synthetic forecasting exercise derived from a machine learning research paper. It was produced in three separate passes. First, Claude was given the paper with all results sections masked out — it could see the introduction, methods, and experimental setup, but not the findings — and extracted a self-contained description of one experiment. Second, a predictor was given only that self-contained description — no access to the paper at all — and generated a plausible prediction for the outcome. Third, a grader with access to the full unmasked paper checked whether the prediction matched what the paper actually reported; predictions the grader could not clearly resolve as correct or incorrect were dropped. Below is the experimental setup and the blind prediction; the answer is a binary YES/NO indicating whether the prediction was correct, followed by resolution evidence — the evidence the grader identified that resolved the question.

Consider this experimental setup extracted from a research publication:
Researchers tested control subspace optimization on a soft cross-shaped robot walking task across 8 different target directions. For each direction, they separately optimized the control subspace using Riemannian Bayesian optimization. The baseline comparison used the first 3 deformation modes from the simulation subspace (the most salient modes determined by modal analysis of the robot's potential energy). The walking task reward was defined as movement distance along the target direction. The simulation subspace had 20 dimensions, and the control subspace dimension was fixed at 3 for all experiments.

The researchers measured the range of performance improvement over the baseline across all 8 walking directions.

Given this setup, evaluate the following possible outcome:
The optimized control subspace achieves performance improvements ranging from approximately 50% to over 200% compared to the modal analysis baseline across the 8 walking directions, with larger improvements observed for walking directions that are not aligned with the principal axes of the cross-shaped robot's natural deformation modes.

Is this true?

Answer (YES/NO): NO